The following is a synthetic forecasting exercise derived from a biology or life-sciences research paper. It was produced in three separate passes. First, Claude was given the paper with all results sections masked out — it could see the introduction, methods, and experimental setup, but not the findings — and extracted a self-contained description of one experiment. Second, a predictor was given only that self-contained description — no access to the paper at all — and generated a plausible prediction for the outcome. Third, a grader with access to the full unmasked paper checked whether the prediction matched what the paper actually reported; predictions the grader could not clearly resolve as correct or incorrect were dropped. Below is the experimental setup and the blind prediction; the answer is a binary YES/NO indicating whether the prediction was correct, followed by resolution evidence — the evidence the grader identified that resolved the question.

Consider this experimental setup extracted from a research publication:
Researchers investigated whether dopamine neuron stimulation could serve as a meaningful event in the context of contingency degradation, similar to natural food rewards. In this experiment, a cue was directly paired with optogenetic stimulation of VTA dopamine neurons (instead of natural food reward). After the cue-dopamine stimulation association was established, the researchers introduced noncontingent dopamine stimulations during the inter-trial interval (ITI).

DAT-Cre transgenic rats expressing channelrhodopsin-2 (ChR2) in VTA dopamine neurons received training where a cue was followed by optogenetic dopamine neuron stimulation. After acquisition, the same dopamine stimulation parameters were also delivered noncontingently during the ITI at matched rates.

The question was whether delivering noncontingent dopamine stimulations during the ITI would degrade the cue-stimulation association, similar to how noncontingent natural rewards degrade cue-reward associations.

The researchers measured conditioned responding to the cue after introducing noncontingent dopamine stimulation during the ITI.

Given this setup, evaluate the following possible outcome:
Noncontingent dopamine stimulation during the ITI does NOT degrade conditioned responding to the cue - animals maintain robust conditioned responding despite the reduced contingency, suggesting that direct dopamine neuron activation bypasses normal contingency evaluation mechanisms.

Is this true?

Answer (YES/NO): NO